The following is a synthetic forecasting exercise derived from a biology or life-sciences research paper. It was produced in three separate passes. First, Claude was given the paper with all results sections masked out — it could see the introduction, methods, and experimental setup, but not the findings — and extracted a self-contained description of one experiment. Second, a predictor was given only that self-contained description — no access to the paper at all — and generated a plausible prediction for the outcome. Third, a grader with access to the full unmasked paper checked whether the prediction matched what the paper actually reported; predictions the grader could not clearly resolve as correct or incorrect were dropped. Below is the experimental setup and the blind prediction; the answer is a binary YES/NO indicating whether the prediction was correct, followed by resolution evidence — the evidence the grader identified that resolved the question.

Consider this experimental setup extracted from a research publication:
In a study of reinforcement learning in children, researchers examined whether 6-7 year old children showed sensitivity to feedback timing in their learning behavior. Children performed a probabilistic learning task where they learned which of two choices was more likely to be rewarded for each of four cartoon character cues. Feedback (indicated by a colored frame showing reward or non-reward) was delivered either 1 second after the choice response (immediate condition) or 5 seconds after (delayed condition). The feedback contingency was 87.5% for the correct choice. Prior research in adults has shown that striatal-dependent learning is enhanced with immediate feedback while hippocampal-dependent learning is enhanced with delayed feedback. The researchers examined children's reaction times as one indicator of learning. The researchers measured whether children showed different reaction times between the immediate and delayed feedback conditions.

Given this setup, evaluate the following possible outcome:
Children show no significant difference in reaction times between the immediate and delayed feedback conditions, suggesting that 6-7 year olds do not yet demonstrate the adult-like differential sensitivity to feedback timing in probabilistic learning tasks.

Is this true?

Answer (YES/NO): NO